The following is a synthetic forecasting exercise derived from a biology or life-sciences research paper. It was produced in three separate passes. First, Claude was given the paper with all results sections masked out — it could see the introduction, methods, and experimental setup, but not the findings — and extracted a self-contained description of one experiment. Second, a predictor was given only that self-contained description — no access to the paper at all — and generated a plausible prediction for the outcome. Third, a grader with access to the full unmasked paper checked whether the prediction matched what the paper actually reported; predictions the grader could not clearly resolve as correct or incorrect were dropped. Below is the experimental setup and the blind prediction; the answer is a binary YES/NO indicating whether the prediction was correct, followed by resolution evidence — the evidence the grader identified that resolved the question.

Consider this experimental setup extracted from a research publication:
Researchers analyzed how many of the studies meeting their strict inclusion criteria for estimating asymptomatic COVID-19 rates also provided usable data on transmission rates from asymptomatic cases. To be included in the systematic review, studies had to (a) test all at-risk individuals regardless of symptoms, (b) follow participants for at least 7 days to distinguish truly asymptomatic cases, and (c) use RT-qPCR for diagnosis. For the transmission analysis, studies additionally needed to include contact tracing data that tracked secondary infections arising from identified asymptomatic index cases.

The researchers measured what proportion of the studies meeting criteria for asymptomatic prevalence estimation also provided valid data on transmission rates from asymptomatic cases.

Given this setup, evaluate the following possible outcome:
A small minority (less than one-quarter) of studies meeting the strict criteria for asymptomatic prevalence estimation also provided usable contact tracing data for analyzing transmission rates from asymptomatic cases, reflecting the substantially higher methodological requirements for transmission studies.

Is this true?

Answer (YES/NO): NO